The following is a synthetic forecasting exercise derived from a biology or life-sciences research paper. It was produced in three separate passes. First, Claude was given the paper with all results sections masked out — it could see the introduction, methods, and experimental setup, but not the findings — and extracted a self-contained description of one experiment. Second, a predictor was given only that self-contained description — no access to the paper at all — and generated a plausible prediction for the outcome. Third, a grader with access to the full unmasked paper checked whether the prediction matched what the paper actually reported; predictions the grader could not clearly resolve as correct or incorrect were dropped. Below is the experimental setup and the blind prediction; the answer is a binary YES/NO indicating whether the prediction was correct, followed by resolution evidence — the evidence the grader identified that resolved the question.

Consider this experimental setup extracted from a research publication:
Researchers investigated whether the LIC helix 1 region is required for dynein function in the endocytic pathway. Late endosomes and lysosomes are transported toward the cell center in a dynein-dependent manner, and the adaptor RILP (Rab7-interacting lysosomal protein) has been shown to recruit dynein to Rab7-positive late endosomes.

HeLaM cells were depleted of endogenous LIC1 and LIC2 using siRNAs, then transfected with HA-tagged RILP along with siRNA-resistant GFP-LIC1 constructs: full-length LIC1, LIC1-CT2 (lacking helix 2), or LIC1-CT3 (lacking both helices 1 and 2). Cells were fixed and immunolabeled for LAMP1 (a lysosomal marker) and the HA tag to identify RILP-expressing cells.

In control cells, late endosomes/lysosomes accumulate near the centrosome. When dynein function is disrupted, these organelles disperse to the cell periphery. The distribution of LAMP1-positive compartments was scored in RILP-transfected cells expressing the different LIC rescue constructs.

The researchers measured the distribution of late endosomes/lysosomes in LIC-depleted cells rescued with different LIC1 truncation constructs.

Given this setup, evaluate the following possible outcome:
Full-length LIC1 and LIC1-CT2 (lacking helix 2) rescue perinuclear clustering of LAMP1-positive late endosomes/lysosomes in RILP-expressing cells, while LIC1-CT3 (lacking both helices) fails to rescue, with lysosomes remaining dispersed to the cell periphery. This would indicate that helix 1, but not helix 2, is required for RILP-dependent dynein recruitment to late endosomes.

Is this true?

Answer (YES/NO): YES